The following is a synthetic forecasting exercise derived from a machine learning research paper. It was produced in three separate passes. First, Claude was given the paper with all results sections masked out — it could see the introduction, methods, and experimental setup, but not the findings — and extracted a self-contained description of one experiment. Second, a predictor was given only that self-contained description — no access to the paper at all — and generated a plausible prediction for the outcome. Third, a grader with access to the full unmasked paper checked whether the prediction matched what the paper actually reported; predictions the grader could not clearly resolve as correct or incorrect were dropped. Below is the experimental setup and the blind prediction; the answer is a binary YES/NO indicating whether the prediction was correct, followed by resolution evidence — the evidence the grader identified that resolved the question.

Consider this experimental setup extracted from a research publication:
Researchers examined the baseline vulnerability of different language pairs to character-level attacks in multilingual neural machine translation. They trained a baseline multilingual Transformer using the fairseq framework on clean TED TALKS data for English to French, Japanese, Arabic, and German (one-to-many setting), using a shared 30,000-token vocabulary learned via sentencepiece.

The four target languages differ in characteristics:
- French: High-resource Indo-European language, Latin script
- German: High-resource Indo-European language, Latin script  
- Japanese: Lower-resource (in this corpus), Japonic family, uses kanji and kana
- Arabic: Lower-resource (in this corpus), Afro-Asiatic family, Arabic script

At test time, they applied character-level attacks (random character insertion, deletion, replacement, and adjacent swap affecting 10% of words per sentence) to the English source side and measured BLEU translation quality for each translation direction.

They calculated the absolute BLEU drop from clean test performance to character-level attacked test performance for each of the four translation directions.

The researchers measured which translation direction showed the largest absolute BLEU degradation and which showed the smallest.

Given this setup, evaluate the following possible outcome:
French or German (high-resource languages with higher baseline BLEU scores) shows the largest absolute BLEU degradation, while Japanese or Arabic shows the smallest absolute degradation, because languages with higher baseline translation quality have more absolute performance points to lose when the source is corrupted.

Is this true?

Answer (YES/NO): YES